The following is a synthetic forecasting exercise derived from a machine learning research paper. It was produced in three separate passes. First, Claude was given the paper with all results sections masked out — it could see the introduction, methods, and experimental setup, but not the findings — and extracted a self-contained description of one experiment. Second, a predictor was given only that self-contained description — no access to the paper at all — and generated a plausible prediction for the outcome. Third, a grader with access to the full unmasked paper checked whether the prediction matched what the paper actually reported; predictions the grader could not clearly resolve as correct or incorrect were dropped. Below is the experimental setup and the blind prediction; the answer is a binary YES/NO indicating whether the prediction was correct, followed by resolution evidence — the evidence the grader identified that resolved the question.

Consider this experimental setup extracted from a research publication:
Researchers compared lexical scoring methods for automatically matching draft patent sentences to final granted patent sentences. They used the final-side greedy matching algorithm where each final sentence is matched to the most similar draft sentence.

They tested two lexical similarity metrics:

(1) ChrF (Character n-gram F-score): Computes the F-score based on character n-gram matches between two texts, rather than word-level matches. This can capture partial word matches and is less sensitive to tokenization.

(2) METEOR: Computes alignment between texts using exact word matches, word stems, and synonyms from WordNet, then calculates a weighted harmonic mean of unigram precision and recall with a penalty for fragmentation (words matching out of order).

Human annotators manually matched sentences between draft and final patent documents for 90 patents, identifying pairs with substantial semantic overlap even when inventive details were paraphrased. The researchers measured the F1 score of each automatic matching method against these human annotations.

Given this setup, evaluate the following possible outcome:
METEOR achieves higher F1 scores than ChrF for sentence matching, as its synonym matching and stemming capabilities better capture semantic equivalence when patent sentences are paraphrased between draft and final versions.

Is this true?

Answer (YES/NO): YES